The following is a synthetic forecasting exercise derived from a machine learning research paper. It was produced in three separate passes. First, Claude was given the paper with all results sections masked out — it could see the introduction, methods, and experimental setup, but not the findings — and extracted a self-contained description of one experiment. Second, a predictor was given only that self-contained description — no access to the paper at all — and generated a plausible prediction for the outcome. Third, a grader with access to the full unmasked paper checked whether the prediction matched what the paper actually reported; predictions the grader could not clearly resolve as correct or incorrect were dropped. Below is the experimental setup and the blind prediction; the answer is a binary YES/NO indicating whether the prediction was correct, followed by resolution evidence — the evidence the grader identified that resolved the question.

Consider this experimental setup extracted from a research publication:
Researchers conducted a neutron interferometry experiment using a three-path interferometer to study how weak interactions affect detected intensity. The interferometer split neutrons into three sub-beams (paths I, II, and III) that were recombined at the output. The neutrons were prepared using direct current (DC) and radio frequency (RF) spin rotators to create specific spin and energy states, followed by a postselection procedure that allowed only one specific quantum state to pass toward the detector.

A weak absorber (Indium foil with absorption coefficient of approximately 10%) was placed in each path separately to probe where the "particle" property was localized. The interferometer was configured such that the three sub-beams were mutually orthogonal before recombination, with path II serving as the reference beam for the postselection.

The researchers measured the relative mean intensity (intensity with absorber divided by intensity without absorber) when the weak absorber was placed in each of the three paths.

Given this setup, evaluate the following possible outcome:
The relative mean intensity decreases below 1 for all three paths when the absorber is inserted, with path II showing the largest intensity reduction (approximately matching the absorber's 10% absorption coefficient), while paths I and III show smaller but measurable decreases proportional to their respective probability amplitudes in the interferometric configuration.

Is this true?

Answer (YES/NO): NO